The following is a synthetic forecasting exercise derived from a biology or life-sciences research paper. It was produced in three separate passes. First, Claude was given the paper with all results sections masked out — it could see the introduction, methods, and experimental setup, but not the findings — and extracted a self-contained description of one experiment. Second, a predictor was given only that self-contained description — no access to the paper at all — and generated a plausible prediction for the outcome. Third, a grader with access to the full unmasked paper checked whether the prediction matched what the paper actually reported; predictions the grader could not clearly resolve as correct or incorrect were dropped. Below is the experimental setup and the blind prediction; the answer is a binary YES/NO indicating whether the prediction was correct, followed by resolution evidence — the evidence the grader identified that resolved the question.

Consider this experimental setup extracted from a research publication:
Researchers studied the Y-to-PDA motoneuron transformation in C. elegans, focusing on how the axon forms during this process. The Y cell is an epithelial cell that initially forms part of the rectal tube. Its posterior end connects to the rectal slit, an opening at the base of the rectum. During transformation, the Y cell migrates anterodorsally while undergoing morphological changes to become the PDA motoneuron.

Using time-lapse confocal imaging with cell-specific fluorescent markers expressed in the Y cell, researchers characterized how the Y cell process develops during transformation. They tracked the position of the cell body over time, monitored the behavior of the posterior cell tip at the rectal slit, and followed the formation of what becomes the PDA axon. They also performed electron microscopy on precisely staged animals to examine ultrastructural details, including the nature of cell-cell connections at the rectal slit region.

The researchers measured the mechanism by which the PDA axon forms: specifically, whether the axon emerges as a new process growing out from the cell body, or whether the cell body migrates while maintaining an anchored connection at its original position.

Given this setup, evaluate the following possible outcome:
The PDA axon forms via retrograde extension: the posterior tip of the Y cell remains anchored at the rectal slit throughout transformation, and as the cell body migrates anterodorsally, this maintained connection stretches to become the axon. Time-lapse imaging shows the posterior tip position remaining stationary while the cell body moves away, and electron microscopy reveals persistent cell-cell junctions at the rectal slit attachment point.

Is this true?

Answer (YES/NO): NO